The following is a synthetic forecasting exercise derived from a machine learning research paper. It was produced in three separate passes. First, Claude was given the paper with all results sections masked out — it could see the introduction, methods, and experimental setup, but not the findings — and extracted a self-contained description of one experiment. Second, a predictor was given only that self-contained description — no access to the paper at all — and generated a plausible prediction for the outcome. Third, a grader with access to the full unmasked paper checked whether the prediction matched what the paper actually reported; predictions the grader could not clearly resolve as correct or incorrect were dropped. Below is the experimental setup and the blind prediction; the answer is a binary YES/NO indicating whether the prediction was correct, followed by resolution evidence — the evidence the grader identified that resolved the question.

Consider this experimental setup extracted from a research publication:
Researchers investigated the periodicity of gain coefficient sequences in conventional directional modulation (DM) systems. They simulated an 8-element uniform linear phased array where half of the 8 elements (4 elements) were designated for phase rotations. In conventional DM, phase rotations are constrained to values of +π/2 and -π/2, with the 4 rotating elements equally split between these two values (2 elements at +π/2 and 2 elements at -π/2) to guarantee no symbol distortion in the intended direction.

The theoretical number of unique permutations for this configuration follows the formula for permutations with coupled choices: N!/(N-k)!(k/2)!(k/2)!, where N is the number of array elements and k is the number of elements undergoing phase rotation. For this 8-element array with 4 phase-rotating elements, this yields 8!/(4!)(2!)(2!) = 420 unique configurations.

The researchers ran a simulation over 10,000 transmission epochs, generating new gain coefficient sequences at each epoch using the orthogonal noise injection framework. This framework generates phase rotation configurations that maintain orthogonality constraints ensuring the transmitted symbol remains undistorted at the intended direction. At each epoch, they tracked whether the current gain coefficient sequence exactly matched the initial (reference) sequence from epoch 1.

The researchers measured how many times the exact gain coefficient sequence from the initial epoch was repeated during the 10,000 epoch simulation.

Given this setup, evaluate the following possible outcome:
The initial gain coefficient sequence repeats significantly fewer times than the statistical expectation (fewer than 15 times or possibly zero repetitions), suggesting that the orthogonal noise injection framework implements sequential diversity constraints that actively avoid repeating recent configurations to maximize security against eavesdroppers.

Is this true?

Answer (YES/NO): YES